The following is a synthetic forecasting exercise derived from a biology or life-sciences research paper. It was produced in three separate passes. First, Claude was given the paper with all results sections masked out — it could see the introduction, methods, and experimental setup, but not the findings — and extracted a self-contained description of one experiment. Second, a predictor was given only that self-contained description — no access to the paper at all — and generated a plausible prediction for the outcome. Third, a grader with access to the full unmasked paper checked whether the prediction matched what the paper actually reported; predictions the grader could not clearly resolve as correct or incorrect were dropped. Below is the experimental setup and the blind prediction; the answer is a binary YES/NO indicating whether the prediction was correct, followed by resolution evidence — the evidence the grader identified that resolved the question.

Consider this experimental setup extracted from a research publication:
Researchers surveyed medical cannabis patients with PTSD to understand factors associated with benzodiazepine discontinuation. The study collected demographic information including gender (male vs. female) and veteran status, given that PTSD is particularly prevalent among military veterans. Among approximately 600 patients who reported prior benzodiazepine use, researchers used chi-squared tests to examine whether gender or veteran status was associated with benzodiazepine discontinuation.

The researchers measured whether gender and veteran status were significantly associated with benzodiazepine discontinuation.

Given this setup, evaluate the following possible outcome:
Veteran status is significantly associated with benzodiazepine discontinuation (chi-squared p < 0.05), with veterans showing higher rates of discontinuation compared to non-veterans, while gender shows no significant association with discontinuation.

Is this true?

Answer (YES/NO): NO